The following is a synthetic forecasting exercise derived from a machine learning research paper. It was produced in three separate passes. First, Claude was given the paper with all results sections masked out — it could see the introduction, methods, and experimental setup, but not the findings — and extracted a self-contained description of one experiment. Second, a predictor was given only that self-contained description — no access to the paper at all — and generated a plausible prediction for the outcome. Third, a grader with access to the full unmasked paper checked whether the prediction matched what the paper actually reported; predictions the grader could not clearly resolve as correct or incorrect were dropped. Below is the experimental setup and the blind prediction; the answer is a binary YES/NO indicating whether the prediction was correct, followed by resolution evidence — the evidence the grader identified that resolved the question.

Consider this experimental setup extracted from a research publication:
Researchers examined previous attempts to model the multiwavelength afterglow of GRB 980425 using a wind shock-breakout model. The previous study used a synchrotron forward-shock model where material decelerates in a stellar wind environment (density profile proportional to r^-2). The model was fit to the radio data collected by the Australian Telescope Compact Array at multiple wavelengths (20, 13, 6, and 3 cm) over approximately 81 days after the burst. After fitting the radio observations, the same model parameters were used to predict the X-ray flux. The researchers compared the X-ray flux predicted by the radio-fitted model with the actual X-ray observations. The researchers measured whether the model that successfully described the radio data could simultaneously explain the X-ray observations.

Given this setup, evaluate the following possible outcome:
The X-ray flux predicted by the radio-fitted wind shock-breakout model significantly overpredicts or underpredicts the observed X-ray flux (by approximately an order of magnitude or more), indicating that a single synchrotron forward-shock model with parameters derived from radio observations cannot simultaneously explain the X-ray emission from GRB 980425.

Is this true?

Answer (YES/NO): YES